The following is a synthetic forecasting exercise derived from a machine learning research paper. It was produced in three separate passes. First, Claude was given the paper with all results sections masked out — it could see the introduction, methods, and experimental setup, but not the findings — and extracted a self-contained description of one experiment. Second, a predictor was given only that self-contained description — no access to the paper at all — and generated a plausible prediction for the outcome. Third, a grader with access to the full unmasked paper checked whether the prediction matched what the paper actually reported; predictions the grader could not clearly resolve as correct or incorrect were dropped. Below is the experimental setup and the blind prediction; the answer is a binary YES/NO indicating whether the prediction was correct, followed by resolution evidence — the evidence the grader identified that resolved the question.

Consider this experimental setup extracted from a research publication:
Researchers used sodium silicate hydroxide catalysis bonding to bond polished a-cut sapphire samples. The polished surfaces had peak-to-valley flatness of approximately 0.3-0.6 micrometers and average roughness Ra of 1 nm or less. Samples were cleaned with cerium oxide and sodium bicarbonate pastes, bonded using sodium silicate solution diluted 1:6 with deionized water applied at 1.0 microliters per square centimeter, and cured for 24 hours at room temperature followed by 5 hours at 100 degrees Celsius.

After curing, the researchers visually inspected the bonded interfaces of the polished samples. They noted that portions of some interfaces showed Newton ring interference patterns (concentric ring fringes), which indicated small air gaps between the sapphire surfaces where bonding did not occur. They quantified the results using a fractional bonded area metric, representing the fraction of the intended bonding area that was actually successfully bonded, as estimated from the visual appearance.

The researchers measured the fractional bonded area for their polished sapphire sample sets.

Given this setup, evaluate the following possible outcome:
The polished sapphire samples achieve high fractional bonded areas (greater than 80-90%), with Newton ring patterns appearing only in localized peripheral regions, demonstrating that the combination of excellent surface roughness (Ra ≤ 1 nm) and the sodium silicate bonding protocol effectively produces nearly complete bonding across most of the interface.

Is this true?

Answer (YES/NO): NO